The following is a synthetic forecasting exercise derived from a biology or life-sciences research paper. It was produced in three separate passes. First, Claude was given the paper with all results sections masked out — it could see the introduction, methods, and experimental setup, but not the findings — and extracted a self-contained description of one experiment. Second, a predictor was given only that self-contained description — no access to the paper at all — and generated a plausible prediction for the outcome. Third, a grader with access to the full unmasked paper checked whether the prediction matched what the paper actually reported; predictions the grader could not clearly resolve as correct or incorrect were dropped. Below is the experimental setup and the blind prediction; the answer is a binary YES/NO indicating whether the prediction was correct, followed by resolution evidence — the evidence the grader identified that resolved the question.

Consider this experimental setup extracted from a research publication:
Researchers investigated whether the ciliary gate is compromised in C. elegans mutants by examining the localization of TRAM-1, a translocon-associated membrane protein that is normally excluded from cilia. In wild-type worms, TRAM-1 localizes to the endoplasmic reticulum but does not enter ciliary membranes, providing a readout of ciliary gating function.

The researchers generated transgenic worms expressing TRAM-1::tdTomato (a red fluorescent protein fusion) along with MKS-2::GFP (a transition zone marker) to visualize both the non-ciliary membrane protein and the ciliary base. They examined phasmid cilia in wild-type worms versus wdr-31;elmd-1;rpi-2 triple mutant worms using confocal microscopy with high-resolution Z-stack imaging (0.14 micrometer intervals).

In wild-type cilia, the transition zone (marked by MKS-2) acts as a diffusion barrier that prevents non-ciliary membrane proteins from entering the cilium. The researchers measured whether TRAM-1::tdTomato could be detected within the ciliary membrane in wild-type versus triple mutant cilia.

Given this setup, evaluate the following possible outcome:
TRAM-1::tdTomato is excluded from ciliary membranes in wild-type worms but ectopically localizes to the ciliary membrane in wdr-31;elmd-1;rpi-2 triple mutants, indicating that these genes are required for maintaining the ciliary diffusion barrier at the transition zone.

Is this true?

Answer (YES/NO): YES